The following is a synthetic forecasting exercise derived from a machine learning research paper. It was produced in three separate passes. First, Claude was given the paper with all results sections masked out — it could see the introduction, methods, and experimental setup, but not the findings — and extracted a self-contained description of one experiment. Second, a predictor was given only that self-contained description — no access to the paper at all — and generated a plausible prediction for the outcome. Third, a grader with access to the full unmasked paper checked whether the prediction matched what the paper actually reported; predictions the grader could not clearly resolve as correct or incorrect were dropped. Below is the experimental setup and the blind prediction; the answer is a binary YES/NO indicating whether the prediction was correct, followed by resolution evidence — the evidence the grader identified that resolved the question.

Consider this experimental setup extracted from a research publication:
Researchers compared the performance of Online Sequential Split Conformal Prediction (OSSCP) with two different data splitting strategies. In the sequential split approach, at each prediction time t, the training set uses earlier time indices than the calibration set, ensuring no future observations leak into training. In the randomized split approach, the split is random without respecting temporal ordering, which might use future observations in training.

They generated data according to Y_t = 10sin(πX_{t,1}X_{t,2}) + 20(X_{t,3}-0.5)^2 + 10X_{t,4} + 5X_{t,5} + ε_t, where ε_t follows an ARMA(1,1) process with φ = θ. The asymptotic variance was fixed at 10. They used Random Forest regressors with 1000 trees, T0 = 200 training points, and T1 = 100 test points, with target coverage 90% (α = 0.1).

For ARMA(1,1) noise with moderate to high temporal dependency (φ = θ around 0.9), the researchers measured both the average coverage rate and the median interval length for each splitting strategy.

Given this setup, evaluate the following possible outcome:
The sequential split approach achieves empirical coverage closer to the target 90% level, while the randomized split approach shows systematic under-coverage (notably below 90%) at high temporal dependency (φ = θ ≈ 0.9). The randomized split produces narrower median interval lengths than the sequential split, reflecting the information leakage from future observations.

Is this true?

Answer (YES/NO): NO